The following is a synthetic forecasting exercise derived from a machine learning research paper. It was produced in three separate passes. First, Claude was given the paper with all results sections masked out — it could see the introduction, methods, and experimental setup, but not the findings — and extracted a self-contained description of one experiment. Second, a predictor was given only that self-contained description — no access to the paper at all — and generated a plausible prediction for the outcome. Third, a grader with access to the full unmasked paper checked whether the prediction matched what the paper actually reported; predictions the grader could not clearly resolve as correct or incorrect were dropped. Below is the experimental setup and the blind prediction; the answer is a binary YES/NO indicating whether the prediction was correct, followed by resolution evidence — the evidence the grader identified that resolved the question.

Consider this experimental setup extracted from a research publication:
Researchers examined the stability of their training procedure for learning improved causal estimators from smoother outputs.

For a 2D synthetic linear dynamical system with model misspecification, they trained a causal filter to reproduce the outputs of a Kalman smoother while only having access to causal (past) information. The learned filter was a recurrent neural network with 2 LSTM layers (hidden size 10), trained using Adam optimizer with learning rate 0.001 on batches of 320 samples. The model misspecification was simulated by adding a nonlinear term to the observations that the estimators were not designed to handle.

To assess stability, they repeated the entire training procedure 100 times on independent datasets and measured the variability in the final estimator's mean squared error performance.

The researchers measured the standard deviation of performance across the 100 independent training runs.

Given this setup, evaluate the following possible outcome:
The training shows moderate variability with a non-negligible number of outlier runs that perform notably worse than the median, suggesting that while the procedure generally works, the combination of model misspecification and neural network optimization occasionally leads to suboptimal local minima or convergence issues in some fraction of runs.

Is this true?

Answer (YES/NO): NO